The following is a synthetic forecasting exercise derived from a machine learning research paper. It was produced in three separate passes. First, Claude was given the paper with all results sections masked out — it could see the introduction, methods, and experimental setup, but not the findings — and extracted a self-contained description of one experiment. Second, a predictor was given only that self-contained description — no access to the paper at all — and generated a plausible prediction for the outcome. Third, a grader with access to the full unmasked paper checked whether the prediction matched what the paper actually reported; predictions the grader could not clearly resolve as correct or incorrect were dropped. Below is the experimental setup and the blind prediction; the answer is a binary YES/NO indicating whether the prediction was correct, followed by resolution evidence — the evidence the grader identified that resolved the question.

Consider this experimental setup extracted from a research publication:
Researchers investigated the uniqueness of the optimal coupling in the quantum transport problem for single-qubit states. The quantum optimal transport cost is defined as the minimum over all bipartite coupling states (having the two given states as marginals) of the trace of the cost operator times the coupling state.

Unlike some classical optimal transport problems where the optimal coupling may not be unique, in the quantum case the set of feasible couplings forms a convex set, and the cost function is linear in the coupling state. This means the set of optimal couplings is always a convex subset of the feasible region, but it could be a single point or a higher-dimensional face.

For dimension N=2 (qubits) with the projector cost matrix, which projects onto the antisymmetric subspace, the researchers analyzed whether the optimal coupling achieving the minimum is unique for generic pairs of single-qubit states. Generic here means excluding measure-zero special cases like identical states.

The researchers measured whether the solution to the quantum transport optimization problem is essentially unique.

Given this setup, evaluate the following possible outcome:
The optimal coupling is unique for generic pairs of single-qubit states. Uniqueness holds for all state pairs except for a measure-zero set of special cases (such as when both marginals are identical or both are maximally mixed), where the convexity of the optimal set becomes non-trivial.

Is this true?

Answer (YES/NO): YES